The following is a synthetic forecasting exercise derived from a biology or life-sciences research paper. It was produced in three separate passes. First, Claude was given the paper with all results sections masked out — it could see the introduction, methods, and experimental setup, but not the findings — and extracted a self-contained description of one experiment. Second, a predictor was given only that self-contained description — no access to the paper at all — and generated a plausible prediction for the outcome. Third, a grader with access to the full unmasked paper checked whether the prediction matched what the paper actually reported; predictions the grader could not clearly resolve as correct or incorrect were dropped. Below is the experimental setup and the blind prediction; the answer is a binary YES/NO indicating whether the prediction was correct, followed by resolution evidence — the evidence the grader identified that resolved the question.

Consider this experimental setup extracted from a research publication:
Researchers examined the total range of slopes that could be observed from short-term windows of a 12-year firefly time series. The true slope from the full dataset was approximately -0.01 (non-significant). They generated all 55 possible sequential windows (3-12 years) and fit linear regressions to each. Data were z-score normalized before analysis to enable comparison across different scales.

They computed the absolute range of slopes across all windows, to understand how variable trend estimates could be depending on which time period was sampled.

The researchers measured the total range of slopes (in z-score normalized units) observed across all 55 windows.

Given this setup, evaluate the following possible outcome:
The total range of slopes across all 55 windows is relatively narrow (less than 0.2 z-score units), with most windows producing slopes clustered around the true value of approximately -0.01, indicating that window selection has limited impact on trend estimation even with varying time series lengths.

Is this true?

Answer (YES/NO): NO